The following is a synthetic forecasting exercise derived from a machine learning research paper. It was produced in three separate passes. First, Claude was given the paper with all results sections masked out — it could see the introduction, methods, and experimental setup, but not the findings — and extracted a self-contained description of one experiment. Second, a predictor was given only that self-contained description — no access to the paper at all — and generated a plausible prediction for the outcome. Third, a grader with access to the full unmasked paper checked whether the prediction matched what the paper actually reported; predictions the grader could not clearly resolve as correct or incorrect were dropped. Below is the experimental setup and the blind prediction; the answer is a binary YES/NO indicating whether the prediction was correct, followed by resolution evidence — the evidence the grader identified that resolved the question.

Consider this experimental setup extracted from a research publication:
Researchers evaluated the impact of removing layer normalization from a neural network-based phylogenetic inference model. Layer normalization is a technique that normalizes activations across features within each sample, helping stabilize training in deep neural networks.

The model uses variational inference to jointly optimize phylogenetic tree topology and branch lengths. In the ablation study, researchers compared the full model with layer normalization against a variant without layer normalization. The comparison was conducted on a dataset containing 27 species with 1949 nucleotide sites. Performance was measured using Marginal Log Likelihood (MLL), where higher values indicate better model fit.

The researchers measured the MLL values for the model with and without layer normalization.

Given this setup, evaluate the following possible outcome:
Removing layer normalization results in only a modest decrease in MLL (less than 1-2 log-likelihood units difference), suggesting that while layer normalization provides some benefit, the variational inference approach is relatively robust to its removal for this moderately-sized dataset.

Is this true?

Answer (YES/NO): NO